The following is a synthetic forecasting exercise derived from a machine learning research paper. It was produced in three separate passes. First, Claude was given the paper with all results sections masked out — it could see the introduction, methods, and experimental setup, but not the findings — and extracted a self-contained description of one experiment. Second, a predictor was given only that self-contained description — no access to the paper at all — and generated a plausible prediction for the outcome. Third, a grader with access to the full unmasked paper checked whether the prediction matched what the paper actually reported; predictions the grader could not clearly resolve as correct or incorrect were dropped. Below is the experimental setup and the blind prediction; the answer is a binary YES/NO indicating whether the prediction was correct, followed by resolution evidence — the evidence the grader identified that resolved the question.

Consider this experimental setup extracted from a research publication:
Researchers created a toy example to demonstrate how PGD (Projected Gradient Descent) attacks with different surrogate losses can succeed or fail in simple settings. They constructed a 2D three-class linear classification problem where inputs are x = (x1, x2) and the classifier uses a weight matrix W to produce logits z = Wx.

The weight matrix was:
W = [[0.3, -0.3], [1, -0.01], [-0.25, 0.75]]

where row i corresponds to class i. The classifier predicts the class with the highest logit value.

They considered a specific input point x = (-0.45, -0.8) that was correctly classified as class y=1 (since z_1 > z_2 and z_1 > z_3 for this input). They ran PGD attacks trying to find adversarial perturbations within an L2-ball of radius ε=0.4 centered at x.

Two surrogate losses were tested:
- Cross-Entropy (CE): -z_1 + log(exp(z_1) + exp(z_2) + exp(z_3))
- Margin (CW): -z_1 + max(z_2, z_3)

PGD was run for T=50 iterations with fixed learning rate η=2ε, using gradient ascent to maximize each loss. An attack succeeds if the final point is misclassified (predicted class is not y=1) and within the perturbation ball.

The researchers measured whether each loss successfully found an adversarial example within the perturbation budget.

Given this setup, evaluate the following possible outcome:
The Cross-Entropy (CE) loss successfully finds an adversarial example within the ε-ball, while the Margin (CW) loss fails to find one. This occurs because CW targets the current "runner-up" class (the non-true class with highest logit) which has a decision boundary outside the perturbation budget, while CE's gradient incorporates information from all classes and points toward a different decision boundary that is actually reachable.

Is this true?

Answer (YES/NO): YES